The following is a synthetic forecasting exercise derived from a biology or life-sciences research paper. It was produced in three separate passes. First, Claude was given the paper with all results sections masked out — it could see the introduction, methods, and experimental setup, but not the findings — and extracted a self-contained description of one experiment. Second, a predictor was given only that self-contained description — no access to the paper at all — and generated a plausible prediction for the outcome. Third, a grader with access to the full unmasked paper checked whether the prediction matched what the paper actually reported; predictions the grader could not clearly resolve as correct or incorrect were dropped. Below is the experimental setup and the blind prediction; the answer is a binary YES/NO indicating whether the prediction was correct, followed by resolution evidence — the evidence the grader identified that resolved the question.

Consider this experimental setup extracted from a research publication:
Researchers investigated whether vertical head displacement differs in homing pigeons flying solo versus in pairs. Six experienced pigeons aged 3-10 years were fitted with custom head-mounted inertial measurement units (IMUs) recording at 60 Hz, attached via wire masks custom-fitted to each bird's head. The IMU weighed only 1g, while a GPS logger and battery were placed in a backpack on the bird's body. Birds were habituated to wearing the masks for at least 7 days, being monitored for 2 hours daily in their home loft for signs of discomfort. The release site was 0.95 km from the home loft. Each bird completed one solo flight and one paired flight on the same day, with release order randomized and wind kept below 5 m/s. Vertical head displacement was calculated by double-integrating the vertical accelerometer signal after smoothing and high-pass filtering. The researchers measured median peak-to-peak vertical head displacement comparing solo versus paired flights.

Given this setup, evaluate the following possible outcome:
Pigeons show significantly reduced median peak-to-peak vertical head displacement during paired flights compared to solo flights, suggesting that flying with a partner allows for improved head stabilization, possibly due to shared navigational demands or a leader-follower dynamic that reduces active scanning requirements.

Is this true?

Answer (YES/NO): NO